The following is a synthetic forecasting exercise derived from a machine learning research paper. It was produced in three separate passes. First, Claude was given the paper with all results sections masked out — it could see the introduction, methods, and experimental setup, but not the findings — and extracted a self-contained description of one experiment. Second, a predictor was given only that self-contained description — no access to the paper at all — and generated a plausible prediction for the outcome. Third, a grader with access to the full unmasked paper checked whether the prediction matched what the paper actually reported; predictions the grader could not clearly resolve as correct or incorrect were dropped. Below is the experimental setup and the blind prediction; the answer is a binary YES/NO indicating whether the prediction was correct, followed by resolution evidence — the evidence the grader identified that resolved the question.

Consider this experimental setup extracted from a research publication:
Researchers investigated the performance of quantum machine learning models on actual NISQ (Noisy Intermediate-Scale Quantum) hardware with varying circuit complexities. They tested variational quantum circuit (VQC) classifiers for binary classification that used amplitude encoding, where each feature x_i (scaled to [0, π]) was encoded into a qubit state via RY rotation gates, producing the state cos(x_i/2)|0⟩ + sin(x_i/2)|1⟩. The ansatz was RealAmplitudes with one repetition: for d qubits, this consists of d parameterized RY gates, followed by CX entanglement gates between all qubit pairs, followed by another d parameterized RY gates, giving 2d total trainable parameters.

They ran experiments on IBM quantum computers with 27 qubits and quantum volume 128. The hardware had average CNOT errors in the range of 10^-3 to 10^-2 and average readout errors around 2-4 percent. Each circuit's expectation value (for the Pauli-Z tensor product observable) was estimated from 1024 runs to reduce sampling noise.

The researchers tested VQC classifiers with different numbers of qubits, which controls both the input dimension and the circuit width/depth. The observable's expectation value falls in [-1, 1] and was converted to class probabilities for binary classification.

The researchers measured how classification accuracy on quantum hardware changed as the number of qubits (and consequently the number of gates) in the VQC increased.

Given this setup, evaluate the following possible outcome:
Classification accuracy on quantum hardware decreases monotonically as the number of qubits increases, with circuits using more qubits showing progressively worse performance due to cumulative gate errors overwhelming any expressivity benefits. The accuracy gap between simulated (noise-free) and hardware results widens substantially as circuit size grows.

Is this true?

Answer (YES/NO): YES